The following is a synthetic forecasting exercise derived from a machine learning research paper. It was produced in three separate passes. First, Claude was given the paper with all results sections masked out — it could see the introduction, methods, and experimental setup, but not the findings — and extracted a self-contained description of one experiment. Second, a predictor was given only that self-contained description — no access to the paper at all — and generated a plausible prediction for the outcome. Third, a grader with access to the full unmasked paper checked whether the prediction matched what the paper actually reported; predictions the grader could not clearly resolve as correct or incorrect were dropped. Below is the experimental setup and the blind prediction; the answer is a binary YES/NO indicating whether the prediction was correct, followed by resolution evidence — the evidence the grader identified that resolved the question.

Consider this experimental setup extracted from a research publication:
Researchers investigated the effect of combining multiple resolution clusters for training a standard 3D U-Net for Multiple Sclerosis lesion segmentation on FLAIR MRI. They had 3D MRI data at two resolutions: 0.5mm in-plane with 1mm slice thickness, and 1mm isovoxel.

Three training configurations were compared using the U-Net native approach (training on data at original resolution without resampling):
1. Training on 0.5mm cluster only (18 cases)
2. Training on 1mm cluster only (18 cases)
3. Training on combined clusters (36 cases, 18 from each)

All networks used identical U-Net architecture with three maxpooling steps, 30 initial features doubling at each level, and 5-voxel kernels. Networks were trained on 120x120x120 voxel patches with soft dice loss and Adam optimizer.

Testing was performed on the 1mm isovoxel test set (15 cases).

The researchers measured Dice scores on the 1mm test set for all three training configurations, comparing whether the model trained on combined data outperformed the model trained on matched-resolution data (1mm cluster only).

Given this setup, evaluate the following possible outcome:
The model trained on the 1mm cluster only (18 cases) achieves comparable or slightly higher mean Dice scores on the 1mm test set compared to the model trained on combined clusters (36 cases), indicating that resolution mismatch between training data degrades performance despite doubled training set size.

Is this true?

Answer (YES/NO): YES